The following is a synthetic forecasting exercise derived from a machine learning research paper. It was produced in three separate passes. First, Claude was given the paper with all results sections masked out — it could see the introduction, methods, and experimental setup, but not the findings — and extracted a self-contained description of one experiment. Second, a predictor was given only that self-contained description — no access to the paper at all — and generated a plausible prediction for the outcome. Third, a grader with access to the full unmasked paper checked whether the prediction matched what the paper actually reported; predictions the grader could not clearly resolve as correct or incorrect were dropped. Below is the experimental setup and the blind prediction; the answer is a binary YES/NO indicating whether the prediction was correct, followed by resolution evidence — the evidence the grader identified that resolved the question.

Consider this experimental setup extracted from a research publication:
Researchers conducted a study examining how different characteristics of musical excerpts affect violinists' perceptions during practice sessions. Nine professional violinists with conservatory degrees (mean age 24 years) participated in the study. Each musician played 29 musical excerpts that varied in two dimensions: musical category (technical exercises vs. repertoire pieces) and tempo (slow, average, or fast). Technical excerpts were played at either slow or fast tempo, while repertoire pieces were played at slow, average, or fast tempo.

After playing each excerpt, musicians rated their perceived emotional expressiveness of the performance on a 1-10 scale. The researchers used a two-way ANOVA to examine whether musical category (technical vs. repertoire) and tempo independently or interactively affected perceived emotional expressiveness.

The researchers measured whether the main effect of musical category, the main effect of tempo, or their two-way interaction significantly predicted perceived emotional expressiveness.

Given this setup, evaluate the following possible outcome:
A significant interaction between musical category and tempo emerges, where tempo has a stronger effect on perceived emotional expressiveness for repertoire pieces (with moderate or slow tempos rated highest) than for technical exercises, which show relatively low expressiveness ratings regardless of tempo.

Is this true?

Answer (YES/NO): NO